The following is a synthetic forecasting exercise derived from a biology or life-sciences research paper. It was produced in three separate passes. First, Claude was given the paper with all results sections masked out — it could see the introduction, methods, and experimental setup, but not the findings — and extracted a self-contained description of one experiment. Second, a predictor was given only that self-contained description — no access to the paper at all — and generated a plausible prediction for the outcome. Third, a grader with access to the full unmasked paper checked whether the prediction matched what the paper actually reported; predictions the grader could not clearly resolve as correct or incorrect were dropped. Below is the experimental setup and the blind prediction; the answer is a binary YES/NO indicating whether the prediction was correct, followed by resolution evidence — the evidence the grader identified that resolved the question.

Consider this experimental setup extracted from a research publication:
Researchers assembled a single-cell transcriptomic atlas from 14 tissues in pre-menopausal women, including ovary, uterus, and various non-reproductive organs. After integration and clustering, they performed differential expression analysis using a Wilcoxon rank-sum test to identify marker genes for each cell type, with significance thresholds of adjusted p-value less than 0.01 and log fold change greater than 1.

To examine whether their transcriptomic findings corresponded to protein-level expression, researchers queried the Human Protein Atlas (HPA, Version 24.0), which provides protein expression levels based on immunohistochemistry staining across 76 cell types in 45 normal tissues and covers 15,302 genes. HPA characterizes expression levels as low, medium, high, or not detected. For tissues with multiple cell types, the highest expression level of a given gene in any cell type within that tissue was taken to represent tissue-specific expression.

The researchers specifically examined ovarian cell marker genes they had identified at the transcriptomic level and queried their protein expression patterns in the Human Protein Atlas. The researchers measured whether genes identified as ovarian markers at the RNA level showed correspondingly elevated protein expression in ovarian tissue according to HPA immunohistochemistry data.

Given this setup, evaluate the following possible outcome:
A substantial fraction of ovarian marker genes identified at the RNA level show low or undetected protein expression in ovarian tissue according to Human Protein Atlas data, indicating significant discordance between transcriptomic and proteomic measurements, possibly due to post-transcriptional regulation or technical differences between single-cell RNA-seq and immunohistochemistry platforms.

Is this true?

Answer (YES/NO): YES